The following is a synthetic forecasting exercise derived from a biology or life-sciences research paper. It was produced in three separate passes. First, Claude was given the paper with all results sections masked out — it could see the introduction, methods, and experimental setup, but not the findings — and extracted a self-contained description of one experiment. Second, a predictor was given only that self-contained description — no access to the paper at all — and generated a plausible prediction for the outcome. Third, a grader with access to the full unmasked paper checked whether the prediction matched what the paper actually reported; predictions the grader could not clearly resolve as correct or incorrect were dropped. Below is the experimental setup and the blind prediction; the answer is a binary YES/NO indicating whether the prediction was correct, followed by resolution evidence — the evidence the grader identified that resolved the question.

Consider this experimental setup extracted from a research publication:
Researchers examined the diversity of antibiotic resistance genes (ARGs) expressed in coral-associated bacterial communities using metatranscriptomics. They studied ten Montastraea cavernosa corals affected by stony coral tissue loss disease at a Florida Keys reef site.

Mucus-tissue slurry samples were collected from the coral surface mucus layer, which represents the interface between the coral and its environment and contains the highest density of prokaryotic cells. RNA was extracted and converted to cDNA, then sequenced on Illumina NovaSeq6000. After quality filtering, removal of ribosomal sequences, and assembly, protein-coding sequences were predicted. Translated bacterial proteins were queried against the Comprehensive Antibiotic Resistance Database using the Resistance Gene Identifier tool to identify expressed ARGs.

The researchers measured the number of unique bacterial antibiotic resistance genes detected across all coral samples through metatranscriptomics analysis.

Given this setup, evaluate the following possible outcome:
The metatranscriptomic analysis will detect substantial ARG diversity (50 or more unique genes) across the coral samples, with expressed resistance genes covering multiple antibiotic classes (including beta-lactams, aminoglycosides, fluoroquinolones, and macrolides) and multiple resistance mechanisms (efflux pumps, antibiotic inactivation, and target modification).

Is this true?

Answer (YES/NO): YES